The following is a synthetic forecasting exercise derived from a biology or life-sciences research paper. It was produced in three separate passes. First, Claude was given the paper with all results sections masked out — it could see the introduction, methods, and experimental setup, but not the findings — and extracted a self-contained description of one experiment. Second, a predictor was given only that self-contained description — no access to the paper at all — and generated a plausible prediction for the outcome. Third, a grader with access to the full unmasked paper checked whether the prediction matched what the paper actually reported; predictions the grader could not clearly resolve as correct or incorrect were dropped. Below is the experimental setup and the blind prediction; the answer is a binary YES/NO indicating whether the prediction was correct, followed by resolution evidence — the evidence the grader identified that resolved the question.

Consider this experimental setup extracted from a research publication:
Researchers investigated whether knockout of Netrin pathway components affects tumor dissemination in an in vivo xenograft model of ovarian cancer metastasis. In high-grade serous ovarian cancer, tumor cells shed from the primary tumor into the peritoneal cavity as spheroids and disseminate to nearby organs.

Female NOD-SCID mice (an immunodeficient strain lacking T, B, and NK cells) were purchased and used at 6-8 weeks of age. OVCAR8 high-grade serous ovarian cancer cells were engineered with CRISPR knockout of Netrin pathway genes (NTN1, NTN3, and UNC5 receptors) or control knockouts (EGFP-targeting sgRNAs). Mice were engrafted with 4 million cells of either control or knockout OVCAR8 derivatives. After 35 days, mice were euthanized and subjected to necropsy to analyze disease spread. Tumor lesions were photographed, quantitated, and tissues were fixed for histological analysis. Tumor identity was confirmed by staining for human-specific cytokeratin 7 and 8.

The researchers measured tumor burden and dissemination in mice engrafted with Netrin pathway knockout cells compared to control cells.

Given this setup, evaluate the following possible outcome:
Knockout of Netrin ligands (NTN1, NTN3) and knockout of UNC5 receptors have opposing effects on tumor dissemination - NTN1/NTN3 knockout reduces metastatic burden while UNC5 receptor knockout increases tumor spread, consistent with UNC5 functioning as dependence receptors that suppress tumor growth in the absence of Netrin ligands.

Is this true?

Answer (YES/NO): NO